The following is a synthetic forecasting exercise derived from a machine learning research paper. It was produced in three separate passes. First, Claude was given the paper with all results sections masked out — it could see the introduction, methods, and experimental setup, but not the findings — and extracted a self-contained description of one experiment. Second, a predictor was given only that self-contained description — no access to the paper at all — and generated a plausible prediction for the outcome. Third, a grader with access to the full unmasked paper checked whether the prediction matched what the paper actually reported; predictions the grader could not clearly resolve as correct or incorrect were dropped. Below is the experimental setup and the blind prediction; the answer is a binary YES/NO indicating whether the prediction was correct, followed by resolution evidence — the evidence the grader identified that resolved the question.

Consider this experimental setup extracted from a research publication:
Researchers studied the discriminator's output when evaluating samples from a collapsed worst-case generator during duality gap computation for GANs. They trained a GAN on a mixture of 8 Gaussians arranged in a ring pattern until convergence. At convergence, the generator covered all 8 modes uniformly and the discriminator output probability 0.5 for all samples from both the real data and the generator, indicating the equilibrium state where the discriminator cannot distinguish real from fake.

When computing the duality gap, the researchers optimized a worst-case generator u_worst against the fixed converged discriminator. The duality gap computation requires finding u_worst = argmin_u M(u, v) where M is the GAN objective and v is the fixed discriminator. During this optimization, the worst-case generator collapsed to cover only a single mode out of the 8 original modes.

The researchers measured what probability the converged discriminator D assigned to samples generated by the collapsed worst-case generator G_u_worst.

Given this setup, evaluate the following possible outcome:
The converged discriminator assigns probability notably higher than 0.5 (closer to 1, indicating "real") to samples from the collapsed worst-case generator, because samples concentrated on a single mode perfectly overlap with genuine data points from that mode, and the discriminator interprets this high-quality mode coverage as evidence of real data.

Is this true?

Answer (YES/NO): NO